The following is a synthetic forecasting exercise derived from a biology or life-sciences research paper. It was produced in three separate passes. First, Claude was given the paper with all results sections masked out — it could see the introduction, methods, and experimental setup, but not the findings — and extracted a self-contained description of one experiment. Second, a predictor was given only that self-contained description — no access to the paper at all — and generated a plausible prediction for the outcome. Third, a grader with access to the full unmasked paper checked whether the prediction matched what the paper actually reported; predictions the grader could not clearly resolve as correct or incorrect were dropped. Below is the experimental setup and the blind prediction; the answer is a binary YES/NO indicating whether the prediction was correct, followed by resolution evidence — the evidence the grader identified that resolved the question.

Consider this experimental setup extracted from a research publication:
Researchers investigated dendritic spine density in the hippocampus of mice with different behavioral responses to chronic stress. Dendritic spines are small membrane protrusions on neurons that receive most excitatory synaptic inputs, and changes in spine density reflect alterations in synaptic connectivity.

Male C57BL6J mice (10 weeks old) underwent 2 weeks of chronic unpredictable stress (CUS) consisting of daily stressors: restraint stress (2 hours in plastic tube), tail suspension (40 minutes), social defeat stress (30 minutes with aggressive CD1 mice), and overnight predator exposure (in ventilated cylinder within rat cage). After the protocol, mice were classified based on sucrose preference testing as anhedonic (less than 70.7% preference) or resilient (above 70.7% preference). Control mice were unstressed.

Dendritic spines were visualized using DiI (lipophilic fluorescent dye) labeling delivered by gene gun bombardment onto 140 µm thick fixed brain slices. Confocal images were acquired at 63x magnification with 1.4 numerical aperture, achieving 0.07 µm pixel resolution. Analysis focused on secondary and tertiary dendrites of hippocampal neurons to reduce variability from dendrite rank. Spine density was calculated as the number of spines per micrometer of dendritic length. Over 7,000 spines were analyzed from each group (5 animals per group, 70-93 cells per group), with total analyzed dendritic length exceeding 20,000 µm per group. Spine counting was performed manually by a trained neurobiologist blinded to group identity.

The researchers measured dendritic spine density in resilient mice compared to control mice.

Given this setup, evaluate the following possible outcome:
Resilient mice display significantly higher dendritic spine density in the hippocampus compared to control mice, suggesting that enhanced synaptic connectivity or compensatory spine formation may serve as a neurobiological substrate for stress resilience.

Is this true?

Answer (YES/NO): NO